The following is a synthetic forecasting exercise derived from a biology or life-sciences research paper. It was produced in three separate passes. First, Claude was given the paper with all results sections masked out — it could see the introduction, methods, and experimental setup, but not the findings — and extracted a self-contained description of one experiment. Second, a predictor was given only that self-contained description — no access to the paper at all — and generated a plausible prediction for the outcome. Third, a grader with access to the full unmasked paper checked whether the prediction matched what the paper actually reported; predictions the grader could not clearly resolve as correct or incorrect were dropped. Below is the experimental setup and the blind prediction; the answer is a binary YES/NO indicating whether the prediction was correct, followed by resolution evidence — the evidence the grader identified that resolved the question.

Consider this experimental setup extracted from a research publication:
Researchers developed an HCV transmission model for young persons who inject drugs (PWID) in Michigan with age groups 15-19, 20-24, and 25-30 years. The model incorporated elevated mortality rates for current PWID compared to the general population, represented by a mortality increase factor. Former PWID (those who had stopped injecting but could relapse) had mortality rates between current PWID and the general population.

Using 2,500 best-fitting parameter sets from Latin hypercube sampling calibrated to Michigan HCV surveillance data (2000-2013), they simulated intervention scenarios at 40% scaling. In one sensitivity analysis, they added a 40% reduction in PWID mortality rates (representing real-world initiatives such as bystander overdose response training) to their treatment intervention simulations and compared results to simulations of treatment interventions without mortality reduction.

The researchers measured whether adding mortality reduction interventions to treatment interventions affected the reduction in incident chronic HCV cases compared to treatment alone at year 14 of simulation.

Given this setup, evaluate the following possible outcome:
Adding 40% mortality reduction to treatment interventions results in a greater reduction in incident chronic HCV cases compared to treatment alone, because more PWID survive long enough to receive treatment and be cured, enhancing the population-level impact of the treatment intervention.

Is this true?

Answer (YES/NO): NO